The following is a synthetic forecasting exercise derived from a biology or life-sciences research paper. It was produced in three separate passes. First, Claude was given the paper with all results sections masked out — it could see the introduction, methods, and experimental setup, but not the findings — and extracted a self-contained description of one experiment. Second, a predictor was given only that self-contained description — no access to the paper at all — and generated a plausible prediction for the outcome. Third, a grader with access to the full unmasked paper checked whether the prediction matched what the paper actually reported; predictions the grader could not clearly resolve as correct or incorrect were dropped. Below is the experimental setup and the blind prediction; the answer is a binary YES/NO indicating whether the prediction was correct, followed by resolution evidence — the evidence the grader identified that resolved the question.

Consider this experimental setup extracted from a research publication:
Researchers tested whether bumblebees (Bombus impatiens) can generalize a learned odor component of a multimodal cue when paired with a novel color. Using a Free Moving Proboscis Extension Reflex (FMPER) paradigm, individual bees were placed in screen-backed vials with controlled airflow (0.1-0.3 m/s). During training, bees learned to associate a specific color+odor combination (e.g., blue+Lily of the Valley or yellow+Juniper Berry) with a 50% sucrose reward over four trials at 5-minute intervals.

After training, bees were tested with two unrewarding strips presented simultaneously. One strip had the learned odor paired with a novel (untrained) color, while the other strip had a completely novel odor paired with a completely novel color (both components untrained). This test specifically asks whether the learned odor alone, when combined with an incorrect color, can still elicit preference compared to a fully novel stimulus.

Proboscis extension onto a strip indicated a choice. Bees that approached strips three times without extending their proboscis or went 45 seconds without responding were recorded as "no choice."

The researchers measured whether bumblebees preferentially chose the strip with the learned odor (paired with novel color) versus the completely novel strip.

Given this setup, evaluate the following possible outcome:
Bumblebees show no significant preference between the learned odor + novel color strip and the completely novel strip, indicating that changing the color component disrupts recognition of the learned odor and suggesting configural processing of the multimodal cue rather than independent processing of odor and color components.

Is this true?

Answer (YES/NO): NO